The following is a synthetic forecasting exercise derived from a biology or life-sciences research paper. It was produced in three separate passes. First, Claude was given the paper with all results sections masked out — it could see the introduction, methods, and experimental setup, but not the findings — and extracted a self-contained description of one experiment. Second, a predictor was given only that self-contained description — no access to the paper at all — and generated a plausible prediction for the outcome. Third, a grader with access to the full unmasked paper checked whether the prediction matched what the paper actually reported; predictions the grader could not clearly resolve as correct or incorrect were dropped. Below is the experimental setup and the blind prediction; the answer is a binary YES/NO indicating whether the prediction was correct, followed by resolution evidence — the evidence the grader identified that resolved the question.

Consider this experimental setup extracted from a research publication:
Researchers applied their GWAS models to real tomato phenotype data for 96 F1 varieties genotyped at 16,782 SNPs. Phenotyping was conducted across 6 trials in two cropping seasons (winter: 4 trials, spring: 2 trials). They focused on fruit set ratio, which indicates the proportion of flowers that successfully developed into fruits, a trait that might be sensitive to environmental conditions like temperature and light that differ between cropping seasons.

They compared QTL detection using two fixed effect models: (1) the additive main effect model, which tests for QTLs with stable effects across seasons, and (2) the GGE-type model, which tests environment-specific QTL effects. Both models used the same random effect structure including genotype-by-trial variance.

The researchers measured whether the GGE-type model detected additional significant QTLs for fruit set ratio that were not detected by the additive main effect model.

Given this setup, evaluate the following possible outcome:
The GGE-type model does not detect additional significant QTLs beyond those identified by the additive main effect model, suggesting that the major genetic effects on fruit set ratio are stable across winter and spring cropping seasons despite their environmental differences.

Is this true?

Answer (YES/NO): NO